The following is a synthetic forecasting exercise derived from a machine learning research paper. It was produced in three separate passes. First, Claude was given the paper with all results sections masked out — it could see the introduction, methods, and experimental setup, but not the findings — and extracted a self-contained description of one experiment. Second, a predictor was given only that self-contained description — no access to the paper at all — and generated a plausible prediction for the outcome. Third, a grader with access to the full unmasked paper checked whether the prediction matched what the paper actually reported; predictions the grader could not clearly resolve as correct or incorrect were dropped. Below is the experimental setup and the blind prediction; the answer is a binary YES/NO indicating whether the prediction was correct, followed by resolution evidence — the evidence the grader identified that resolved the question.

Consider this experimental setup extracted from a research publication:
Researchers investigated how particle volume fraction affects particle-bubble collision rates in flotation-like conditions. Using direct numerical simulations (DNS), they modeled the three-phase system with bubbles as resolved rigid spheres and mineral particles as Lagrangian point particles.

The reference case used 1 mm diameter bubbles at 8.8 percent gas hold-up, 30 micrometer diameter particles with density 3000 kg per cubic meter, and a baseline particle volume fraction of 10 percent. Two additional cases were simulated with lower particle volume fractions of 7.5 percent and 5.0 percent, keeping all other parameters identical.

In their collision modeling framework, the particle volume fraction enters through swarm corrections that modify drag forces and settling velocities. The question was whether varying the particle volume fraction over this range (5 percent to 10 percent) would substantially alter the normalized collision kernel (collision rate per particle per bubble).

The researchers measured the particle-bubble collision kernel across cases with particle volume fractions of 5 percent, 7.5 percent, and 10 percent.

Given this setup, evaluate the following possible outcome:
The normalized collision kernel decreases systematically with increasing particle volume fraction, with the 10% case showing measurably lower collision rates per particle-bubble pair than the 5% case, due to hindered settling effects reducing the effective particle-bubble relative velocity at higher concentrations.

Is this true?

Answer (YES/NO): NO